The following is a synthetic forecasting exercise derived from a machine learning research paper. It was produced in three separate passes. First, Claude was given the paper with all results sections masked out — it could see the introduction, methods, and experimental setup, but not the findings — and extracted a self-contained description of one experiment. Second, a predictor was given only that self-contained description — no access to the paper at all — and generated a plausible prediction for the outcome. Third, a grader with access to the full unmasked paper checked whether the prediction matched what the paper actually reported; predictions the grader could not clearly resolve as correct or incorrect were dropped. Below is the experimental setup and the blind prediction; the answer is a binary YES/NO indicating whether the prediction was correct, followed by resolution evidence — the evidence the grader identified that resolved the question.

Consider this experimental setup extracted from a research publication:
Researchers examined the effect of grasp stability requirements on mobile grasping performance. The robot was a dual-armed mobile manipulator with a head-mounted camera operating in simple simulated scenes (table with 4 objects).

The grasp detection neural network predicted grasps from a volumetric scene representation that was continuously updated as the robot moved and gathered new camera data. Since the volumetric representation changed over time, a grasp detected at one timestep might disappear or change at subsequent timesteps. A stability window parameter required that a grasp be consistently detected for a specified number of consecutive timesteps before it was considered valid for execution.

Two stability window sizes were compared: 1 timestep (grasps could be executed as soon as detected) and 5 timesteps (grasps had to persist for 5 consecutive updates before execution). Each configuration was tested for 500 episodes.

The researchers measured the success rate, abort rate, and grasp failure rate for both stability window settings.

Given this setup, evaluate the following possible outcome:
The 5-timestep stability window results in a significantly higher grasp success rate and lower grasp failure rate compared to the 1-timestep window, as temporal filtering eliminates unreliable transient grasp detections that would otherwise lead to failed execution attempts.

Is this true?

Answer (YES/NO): NO